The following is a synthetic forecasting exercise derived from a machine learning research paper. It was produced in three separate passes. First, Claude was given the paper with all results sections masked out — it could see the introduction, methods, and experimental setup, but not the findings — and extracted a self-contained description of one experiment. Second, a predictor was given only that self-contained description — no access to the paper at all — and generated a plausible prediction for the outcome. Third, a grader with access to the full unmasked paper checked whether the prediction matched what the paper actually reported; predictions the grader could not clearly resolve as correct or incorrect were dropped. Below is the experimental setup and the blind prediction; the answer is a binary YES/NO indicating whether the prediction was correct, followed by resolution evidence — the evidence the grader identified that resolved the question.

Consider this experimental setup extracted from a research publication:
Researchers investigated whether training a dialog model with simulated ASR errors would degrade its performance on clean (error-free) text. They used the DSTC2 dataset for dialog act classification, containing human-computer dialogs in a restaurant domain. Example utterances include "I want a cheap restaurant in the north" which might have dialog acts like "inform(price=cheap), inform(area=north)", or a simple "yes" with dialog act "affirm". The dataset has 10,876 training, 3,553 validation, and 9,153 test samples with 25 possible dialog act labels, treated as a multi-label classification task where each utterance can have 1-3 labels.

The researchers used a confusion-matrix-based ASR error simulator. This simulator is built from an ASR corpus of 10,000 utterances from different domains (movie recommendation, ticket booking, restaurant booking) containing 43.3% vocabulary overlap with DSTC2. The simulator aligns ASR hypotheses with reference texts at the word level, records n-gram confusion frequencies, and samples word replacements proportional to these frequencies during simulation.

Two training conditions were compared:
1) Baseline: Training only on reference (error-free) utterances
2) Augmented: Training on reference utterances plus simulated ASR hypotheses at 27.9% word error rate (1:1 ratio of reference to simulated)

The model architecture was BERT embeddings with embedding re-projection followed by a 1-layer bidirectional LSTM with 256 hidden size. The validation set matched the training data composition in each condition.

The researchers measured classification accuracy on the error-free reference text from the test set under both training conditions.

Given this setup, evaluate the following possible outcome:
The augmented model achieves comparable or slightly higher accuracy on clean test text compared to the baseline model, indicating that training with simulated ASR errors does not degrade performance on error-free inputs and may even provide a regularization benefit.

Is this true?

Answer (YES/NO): YES